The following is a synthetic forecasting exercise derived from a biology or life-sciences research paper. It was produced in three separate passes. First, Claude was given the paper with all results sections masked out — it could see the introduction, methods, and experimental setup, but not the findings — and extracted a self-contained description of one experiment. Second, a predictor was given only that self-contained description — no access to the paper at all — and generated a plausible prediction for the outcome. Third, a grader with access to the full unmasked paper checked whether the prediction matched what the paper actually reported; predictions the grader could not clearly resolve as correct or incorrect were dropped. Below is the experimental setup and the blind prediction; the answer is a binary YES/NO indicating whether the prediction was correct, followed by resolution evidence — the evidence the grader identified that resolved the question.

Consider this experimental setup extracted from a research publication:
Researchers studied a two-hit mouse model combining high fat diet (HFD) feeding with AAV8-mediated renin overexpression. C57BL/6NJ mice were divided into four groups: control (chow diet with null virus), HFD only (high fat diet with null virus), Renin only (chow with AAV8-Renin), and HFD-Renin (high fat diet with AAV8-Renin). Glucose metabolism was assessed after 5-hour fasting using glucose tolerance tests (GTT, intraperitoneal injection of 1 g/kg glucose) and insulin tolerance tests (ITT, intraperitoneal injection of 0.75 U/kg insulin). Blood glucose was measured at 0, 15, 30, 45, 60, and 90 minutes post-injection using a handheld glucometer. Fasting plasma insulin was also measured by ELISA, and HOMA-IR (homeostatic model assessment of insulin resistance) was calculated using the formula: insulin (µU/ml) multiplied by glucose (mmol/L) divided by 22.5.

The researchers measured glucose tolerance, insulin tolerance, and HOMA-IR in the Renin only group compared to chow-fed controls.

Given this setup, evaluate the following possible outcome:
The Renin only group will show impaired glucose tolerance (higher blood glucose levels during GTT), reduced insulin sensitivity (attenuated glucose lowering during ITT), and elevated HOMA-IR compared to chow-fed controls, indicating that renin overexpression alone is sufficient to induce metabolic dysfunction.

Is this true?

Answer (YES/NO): NO